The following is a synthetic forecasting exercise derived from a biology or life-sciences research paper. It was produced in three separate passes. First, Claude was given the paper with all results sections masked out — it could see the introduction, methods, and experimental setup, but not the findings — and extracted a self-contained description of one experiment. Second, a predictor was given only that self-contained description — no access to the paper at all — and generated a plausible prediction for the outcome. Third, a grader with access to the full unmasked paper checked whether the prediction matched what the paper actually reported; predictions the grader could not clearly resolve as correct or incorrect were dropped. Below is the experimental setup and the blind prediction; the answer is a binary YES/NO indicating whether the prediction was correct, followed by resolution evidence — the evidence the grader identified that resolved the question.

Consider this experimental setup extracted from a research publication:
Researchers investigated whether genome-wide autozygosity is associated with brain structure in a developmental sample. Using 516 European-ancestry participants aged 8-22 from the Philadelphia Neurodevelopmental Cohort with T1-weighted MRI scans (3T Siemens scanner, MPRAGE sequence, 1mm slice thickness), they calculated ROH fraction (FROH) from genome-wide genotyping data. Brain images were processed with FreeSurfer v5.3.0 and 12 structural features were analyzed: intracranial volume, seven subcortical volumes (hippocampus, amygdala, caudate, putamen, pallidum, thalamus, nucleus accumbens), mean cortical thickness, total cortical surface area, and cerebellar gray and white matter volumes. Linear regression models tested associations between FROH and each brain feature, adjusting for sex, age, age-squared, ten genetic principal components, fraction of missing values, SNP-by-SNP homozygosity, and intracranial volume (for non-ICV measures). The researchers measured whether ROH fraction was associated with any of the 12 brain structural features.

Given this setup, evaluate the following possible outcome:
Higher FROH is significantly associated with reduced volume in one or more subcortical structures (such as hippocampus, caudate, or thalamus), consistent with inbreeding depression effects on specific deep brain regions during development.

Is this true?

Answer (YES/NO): NO